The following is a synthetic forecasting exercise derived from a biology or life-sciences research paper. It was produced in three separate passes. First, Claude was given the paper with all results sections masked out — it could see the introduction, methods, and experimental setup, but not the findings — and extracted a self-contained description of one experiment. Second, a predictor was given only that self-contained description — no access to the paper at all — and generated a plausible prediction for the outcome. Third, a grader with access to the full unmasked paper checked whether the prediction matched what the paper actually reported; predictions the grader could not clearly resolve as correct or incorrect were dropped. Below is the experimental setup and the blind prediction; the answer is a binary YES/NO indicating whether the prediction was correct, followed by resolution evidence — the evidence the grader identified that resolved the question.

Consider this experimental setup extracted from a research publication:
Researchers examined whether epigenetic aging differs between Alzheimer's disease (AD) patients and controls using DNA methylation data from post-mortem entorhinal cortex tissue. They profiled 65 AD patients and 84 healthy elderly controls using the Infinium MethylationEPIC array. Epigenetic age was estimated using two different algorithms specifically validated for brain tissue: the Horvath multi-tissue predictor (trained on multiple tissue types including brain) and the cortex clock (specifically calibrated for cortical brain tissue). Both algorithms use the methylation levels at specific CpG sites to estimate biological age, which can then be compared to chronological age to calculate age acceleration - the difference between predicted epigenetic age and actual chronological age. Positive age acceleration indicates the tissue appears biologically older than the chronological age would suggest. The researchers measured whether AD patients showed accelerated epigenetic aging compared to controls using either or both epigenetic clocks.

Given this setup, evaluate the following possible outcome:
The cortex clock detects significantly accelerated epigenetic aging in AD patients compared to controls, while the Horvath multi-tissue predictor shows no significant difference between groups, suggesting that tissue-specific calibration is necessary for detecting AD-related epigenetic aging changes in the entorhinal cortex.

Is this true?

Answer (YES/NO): NO